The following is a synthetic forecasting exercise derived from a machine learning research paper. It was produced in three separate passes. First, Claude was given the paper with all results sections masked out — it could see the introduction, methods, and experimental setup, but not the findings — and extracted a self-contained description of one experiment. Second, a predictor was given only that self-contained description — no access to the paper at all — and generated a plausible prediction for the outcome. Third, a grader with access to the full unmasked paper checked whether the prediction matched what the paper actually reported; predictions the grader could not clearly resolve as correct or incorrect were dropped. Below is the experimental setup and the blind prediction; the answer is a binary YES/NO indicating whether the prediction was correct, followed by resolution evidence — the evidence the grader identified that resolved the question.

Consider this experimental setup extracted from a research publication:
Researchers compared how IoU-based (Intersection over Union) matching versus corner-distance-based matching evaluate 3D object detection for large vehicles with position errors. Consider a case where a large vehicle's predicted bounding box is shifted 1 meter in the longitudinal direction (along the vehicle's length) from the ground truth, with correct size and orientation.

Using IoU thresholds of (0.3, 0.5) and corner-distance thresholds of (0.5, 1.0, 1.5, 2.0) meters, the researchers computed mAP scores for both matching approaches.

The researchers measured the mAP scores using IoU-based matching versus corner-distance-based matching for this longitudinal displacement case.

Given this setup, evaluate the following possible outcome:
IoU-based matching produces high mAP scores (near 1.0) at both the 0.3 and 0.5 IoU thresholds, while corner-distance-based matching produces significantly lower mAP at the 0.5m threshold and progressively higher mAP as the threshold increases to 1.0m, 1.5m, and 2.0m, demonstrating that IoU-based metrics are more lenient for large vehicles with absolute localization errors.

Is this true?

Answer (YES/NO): YES